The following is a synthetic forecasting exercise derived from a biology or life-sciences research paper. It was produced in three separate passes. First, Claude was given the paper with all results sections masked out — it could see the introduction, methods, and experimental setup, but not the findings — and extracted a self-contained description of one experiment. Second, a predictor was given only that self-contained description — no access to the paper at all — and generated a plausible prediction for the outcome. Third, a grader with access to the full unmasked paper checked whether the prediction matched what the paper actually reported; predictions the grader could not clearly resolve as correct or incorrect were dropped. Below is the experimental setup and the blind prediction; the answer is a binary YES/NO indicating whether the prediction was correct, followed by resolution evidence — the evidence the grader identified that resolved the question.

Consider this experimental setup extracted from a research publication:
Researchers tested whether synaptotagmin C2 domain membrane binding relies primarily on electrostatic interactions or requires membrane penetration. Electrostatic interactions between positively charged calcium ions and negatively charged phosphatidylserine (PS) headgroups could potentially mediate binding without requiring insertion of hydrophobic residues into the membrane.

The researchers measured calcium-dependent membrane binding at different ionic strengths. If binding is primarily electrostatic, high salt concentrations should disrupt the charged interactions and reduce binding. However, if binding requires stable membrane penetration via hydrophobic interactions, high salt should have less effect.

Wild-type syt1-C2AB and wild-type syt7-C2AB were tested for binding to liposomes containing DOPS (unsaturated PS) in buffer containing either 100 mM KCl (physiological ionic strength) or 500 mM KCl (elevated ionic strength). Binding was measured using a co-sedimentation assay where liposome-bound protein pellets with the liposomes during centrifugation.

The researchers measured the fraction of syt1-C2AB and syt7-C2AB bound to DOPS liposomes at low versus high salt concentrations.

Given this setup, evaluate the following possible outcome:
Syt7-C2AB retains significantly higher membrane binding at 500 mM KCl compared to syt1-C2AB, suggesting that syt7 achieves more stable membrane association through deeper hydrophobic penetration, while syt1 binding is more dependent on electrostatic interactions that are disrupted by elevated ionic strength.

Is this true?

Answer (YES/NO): YES